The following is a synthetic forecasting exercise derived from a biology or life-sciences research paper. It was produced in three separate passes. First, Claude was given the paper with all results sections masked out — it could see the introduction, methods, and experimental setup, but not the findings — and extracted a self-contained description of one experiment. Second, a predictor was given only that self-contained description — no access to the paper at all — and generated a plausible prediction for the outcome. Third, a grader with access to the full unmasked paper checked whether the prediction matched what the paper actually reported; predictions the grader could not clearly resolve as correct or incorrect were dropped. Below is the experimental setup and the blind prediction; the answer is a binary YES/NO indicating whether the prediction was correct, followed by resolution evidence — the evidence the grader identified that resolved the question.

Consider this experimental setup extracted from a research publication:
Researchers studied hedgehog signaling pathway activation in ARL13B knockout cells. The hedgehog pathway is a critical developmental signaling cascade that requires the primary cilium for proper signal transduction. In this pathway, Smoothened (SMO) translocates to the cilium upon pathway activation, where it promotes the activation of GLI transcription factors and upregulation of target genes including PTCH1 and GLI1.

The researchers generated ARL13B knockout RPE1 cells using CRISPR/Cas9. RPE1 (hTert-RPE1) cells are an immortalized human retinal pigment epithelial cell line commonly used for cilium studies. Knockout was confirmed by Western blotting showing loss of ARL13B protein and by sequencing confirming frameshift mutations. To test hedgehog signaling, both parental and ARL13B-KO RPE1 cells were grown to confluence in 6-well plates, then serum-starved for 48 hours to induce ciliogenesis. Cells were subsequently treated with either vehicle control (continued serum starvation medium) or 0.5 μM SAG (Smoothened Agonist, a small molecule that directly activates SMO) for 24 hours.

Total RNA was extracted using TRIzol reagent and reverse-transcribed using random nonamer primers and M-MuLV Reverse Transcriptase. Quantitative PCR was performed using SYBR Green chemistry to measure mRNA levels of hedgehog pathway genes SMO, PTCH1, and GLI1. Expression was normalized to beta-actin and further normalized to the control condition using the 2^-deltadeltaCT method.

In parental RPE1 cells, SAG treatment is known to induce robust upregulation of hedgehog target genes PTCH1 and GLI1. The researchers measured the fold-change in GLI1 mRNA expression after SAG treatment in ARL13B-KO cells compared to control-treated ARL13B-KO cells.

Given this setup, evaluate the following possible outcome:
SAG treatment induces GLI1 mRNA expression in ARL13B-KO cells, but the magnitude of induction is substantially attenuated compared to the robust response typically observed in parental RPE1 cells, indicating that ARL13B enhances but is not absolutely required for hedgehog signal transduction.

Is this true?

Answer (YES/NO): NO